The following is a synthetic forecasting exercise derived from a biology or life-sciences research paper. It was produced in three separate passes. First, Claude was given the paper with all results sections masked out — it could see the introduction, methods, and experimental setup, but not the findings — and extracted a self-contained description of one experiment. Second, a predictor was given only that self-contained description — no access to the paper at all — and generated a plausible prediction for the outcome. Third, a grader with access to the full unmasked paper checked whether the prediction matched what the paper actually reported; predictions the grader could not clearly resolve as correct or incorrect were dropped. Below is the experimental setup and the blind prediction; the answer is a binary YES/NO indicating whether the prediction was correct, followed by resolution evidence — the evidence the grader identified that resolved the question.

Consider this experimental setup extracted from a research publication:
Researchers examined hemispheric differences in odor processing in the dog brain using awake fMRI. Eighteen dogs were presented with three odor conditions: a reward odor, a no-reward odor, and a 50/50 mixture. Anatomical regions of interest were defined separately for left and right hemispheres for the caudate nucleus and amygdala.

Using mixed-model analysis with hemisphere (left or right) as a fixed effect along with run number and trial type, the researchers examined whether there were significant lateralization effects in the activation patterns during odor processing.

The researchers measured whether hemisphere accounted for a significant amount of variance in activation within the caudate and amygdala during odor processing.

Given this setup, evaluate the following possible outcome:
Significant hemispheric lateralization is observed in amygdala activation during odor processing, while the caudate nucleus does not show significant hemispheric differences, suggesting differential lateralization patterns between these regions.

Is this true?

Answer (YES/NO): NO